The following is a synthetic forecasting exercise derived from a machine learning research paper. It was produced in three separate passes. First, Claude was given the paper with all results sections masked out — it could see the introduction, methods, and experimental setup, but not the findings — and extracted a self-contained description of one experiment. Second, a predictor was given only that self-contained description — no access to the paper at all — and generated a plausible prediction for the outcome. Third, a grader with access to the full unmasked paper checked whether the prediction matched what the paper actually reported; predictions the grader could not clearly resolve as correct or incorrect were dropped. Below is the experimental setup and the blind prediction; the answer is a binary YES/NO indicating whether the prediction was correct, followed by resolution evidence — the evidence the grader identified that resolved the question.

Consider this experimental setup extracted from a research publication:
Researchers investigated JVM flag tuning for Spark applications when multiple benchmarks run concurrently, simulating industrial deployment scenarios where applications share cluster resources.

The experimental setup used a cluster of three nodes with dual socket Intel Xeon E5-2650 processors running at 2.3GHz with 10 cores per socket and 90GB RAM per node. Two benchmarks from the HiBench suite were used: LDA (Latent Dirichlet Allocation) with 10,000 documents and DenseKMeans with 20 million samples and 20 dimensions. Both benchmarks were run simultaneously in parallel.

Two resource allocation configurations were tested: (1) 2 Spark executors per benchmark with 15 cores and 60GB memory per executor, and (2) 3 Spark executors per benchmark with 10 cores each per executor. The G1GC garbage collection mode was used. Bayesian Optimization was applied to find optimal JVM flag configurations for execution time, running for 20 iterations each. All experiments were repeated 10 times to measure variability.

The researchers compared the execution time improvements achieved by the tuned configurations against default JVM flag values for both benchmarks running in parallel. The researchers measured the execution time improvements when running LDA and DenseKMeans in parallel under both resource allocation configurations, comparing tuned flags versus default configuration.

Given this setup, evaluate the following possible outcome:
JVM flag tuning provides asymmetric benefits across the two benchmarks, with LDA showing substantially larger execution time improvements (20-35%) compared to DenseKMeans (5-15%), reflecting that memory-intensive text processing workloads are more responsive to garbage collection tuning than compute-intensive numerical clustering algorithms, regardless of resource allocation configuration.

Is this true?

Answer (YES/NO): NO